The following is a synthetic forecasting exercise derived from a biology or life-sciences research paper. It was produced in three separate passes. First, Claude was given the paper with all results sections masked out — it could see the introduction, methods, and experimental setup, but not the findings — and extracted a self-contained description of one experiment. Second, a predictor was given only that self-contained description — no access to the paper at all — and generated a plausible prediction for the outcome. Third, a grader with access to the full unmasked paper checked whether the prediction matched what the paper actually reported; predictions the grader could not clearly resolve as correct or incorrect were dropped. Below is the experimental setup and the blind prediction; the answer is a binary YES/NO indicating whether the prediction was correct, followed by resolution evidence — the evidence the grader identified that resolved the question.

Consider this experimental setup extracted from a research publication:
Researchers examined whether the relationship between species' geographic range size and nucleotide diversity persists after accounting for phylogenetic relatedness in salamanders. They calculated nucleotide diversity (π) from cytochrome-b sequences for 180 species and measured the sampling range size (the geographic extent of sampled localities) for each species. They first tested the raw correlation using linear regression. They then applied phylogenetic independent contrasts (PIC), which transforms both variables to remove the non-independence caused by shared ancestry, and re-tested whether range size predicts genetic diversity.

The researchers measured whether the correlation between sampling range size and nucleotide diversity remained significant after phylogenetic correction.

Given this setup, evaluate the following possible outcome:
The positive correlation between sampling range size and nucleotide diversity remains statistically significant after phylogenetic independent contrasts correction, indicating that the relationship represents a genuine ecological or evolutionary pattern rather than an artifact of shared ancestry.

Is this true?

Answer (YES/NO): YES